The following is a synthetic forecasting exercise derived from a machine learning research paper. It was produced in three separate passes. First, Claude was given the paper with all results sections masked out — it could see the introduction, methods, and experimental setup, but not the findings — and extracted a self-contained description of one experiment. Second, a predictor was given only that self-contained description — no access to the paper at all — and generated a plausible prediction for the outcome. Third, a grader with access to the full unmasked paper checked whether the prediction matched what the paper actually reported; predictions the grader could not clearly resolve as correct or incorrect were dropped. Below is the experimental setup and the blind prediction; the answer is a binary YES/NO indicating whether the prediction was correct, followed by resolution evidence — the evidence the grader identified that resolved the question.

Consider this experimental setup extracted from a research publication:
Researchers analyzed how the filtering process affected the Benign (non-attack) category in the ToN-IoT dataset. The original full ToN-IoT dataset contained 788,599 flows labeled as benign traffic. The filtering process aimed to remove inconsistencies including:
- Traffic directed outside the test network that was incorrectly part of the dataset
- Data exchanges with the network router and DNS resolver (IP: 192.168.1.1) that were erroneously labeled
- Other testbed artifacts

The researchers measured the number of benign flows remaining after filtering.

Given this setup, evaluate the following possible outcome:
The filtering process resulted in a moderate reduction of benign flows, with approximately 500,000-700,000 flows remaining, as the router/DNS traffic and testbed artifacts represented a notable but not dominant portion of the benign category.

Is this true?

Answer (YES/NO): YES